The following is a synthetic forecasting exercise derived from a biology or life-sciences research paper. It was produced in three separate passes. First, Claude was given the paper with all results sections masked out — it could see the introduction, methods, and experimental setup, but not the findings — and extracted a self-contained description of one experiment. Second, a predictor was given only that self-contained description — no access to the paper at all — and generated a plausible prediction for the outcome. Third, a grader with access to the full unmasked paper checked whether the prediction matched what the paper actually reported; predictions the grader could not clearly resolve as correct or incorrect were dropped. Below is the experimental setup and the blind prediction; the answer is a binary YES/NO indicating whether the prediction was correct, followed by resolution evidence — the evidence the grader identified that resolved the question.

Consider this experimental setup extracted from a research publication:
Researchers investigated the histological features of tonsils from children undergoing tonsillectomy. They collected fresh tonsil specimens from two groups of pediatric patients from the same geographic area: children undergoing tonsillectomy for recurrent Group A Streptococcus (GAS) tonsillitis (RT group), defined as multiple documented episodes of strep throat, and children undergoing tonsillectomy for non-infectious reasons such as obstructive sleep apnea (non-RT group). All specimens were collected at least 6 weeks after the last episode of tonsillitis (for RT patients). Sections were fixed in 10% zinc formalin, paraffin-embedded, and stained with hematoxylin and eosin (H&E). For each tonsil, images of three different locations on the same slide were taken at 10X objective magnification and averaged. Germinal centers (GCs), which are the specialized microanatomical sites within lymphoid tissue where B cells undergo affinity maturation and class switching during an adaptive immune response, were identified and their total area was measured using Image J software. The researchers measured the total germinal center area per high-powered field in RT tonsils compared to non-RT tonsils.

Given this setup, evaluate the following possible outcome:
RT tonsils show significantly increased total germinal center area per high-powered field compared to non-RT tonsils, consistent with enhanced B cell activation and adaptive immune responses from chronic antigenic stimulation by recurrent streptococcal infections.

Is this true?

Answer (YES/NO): NO